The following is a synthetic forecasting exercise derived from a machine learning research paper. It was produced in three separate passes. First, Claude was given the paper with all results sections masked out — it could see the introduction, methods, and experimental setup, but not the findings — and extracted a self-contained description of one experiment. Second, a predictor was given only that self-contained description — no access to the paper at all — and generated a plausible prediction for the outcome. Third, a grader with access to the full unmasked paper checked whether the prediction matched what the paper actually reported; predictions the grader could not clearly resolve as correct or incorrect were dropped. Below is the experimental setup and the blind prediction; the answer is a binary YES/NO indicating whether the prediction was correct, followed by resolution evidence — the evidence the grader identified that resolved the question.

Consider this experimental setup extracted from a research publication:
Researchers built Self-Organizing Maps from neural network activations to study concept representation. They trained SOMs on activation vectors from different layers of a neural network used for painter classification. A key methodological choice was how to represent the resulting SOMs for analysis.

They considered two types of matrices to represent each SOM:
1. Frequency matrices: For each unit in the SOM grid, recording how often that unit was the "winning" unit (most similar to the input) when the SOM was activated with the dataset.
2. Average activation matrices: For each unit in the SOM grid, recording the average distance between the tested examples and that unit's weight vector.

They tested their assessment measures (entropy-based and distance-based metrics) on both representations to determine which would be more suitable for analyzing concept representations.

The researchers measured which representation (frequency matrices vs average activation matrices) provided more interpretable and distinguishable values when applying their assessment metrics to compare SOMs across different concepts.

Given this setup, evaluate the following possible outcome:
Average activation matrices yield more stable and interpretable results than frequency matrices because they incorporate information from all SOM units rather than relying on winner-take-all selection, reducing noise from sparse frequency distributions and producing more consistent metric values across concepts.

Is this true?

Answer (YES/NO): NO